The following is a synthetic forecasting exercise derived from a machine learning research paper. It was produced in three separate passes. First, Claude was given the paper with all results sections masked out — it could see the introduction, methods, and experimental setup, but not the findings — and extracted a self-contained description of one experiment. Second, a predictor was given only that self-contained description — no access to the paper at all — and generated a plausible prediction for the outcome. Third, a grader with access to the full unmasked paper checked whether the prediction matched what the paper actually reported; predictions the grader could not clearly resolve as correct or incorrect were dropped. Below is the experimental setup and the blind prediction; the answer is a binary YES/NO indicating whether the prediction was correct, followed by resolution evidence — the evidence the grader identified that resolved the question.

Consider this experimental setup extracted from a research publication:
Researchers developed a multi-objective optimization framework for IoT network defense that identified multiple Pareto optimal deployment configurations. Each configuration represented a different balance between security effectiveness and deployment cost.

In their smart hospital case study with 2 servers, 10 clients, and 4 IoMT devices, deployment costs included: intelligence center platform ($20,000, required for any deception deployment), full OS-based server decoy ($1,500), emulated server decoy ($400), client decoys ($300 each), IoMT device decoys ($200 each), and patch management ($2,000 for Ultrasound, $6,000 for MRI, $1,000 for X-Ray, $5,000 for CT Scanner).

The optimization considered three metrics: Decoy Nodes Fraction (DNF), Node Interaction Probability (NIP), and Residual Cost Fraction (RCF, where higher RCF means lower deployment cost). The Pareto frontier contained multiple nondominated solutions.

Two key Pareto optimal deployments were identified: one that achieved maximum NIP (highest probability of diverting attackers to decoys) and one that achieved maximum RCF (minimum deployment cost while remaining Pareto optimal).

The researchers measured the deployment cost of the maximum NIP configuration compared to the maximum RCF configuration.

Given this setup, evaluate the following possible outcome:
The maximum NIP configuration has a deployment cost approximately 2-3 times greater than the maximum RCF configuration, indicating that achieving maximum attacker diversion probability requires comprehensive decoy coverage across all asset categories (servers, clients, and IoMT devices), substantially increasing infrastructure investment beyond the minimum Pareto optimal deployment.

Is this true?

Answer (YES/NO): NO